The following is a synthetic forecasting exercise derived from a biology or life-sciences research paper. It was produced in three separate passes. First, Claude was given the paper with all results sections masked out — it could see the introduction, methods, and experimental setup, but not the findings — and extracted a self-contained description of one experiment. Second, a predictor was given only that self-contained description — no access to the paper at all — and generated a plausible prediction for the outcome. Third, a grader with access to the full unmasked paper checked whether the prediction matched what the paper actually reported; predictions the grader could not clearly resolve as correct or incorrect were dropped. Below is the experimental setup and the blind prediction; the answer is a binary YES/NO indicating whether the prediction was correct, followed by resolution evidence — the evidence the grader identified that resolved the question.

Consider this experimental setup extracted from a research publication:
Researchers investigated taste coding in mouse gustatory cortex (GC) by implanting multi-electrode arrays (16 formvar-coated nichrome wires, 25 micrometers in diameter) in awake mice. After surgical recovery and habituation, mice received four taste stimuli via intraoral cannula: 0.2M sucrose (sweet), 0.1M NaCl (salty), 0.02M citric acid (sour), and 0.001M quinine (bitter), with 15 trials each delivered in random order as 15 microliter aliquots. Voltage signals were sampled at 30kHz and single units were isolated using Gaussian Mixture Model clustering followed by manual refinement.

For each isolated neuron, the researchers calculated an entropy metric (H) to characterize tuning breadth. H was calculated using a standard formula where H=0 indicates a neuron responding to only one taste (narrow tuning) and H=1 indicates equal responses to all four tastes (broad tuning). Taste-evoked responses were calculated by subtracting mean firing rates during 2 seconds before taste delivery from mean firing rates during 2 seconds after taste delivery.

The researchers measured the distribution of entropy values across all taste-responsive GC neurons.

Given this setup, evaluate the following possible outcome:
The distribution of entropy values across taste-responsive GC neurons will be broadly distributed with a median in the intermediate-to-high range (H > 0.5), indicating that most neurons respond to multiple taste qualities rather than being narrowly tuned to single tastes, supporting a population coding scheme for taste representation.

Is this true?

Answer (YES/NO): NO